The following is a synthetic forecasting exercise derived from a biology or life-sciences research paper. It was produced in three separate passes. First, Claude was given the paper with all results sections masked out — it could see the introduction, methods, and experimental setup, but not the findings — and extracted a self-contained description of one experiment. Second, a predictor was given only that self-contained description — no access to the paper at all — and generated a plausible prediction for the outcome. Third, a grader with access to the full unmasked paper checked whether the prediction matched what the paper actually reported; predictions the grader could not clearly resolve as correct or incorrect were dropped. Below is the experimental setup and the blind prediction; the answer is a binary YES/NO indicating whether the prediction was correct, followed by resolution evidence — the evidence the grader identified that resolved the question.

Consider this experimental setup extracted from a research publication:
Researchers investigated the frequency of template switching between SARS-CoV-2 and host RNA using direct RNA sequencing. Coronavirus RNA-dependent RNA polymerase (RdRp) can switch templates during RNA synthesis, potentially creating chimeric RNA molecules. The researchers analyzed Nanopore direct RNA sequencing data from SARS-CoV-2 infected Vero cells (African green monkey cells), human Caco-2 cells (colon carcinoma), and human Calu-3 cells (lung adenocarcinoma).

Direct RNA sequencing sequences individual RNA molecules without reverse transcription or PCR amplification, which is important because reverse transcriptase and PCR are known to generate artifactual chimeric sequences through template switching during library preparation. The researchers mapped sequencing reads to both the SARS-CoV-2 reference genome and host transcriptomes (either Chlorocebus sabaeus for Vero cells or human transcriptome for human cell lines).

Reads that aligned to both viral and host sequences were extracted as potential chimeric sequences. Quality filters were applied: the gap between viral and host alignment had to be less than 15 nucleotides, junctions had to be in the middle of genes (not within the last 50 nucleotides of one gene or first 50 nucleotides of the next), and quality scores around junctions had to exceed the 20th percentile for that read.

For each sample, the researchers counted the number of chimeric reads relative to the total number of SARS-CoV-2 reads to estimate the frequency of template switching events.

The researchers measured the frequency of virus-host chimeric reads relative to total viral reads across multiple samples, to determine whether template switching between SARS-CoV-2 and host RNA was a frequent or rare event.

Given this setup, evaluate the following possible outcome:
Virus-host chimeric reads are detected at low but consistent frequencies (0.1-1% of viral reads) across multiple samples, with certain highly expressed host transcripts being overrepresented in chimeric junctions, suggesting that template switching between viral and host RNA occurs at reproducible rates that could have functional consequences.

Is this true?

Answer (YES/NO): NO